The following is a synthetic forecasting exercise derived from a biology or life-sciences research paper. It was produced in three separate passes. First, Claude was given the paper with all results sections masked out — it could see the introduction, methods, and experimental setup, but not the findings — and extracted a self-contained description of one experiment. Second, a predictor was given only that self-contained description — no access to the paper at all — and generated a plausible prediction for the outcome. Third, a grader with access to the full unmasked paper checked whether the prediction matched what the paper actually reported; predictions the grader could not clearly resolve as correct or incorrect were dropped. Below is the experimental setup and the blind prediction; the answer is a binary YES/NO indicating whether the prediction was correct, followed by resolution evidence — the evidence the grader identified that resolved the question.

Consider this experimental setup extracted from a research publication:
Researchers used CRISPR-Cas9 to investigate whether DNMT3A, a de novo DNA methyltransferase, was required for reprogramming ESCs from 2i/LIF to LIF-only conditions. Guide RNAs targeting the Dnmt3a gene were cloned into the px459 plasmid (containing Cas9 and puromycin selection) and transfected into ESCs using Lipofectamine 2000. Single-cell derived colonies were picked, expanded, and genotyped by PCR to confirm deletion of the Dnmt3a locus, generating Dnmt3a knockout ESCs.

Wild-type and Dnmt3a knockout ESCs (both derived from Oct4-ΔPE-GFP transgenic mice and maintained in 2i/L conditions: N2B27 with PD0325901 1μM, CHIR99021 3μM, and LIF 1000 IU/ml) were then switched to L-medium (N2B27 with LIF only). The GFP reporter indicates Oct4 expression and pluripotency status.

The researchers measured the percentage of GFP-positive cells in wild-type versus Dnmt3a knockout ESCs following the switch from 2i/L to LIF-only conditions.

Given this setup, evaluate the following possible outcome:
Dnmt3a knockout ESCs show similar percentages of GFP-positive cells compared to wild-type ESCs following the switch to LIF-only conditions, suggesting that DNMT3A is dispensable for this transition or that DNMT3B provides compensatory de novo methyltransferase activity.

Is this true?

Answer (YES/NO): NO